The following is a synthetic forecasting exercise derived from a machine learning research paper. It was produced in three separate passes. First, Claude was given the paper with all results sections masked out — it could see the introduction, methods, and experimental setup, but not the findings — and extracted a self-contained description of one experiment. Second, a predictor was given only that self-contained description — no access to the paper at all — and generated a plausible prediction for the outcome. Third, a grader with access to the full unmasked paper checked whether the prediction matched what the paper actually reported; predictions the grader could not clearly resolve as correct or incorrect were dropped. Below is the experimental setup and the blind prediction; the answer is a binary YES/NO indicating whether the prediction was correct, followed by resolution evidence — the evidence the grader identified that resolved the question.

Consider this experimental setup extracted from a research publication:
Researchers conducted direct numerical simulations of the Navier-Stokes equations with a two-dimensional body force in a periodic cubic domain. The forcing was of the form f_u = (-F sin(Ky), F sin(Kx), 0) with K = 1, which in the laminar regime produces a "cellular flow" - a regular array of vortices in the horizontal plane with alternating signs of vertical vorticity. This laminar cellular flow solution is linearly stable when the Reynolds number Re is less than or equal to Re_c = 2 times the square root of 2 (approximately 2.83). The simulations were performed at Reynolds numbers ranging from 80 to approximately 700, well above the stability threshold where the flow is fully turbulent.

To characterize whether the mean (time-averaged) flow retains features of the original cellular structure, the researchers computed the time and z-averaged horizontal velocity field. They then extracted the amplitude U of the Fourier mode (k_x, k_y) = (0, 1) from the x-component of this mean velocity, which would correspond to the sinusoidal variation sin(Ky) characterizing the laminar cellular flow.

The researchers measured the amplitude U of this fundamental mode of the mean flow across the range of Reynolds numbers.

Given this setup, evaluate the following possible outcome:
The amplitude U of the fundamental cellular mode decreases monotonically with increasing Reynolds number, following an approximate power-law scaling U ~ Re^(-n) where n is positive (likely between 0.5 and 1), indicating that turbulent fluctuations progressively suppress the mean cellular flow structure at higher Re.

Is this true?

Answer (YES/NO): NO